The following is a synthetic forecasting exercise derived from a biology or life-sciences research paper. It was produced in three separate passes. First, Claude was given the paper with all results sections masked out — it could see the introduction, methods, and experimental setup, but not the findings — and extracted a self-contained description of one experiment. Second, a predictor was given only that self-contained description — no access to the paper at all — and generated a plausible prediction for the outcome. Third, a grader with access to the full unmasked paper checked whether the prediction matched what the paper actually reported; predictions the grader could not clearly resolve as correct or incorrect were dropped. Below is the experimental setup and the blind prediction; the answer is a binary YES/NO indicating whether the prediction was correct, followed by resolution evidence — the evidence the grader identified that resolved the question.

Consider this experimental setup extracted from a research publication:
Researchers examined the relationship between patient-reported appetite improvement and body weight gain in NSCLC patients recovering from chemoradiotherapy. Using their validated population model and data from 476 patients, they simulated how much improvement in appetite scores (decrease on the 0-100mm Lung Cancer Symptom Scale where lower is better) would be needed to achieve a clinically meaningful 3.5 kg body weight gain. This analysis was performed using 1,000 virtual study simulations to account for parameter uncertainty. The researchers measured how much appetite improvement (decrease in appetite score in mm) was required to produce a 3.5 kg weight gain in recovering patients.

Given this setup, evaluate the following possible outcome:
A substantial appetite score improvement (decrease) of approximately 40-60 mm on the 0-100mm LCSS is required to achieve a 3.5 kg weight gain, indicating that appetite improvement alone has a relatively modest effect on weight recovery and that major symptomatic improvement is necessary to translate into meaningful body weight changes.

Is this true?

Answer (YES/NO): NO